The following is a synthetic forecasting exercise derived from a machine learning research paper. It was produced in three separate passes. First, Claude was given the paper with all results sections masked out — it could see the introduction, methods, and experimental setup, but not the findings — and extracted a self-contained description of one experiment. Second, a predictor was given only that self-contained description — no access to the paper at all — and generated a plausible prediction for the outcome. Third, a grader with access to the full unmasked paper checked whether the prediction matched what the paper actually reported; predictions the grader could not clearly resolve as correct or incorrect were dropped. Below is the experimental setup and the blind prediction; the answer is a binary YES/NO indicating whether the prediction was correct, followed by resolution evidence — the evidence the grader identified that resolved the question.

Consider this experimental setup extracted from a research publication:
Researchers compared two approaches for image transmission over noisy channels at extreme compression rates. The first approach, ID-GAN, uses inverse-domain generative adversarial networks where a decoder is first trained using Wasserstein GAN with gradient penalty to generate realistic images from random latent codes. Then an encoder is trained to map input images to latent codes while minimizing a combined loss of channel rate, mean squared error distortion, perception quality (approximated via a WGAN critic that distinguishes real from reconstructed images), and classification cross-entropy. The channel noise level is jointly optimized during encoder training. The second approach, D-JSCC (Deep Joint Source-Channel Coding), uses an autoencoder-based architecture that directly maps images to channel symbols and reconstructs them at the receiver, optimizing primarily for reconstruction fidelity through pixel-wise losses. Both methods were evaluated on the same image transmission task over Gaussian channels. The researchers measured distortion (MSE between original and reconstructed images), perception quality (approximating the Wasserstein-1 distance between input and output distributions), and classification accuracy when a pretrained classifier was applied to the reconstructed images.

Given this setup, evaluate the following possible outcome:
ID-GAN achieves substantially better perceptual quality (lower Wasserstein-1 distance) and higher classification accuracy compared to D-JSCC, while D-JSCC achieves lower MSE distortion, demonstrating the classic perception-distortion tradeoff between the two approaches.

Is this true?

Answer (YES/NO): YES